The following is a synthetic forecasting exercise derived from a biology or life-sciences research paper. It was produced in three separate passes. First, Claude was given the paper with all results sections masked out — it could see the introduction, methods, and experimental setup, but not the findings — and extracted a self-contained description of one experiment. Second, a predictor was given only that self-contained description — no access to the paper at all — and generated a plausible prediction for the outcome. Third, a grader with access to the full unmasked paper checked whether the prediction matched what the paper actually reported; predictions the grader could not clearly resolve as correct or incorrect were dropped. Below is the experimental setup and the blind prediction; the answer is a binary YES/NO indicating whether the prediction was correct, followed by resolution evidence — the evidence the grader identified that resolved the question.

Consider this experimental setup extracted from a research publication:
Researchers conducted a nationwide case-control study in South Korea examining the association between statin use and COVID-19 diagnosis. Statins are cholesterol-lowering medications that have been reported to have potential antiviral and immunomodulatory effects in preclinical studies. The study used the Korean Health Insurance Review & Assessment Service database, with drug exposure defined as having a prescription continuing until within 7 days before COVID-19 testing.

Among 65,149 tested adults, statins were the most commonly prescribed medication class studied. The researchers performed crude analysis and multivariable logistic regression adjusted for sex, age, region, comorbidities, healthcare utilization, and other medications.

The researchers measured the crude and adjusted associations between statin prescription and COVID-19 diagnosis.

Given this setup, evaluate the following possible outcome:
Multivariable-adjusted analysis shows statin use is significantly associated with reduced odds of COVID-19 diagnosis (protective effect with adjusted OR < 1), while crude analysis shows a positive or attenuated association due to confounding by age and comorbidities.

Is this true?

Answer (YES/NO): NO